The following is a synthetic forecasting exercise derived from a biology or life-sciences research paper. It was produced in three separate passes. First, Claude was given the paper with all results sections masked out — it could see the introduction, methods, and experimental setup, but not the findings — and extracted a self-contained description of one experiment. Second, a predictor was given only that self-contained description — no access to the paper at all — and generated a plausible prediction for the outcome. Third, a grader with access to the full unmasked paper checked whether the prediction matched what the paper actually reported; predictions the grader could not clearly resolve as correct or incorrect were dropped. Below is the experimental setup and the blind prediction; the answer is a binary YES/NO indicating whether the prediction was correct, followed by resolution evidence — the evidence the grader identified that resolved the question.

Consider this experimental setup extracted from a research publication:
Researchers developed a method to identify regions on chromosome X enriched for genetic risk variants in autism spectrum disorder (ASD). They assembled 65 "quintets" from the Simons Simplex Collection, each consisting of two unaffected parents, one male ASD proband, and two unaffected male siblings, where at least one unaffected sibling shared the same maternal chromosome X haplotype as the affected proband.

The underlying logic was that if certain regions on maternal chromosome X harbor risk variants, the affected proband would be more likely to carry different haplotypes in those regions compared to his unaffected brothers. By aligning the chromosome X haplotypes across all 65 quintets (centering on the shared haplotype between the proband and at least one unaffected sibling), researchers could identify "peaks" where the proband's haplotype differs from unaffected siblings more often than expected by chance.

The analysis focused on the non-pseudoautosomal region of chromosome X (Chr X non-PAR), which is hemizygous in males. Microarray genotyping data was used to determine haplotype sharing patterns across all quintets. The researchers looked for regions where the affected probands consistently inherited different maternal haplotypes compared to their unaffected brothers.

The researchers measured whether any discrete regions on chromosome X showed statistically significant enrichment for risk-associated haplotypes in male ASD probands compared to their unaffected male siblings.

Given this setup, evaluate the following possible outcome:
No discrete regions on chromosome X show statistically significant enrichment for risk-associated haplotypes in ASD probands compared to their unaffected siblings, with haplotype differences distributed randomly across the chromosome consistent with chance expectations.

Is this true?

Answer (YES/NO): NO